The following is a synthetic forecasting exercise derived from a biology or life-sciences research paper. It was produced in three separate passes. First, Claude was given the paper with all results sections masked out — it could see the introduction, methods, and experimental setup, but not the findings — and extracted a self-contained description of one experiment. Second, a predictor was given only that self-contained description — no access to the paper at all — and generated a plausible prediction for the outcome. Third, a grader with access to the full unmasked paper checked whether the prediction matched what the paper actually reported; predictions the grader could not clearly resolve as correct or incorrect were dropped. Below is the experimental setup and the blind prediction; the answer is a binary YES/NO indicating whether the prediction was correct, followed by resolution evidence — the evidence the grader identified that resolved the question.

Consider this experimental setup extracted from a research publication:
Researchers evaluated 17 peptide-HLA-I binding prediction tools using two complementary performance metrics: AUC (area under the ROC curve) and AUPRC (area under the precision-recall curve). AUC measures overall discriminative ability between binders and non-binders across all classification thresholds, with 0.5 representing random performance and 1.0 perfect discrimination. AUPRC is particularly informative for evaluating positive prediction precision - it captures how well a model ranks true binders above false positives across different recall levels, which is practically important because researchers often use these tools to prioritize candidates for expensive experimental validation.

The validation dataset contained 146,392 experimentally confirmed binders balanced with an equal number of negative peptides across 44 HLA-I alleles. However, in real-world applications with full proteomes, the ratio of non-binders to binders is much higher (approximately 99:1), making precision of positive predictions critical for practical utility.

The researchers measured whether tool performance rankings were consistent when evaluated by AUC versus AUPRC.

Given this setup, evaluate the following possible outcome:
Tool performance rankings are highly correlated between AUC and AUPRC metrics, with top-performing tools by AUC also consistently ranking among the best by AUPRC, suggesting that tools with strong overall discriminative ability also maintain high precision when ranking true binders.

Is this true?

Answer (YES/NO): YES